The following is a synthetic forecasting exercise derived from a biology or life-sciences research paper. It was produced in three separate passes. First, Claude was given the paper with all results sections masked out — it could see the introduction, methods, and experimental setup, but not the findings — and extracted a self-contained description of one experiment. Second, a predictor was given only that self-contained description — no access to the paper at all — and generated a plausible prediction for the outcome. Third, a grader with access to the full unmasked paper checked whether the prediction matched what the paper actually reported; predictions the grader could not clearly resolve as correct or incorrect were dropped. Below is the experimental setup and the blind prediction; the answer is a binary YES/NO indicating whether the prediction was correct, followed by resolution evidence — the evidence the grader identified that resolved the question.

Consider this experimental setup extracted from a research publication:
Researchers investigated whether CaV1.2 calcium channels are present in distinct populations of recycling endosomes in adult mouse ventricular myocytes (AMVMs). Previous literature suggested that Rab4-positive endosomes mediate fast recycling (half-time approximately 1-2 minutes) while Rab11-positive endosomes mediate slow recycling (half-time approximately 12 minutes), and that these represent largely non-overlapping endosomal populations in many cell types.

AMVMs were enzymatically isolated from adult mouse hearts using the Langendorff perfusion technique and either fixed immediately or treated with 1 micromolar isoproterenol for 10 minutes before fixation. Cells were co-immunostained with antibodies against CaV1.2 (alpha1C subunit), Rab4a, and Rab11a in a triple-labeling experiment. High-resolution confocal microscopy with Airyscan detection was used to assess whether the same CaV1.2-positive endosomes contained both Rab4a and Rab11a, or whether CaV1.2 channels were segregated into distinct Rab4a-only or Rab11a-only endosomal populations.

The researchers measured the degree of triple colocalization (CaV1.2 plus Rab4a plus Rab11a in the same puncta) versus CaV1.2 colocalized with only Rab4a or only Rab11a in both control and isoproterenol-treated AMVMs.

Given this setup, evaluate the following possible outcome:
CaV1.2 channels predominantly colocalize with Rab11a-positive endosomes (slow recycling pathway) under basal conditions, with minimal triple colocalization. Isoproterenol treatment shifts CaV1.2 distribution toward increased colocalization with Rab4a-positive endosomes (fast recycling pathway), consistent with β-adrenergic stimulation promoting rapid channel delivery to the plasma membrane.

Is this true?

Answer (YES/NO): NO